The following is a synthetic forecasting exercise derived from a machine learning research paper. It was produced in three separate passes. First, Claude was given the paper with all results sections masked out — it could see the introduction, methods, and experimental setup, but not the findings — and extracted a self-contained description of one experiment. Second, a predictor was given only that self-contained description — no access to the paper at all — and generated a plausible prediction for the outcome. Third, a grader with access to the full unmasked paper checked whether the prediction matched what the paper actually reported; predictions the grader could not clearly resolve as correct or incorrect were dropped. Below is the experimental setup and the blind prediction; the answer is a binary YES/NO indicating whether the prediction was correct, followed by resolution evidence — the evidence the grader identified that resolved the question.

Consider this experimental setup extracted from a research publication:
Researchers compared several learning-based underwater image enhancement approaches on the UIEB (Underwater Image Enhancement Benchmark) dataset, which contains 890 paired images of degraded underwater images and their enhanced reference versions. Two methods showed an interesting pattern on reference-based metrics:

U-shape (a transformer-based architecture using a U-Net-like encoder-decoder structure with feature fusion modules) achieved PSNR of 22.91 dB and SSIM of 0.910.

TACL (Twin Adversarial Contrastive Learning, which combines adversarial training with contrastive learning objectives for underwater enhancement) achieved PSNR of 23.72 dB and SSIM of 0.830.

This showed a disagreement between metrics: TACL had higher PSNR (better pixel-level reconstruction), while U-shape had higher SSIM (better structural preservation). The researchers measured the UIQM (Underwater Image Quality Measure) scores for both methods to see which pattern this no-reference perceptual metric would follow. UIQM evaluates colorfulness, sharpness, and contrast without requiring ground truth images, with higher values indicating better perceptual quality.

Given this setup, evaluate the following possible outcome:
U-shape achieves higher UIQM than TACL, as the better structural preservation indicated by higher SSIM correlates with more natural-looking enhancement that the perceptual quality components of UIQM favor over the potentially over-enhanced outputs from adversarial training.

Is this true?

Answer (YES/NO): NO